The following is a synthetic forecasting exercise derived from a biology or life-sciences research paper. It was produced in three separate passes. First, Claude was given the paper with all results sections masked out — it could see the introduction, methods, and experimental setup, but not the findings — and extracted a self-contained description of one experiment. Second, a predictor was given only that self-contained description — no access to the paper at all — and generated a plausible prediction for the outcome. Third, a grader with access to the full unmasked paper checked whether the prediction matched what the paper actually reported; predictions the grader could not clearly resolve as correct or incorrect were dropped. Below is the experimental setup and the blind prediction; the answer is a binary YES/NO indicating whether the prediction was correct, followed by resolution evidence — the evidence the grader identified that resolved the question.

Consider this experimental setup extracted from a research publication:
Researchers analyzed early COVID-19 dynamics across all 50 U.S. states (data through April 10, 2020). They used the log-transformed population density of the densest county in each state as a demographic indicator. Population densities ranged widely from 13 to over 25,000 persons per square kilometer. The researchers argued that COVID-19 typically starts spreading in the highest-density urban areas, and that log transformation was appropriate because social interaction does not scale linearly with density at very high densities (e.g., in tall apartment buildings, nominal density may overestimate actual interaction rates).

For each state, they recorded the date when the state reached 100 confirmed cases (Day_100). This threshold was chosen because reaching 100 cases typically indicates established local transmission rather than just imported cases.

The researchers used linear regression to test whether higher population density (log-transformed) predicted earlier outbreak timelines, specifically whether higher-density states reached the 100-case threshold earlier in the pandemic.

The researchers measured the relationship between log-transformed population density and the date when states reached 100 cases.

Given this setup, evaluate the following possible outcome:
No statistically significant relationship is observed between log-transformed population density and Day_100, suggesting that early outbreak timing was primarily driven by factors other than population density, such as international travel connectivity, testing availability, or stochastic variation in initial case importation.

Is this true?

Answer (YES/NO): NO